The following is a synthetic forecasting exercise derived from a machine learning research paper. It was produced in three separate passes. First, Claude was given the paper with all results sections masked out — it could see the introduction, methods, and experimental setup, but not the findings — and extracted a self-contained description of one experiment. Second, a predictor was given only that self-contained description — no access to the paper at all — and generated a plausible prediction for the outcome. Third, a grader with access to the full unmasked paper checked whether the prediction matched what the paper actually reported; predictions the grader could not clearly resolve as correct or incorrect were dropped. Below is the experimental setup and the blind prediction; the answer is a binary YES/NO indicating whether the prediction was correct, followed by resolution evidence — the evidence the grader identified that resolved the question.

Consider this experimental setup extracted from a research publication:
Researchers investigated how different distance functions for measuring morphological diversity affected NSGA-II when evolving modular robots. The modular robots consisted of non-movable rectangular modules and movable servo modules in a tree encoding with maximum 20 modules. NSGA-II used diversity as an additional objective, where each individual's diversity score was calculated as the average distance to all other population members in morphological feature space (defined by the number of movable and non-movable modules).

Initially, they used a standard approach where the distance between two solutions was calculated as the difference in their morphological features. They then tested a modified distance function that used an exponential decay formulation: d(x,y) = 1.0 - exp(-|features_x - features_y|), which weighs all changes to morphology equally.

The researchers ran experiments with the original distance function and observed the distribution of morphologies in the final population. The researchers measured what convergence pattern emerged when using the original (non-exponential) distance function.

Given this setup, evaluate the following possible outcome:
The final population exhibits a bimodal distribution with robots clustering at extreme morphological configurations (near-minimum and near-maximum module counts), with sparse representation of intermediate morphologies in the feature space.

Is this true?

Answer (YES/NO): YES